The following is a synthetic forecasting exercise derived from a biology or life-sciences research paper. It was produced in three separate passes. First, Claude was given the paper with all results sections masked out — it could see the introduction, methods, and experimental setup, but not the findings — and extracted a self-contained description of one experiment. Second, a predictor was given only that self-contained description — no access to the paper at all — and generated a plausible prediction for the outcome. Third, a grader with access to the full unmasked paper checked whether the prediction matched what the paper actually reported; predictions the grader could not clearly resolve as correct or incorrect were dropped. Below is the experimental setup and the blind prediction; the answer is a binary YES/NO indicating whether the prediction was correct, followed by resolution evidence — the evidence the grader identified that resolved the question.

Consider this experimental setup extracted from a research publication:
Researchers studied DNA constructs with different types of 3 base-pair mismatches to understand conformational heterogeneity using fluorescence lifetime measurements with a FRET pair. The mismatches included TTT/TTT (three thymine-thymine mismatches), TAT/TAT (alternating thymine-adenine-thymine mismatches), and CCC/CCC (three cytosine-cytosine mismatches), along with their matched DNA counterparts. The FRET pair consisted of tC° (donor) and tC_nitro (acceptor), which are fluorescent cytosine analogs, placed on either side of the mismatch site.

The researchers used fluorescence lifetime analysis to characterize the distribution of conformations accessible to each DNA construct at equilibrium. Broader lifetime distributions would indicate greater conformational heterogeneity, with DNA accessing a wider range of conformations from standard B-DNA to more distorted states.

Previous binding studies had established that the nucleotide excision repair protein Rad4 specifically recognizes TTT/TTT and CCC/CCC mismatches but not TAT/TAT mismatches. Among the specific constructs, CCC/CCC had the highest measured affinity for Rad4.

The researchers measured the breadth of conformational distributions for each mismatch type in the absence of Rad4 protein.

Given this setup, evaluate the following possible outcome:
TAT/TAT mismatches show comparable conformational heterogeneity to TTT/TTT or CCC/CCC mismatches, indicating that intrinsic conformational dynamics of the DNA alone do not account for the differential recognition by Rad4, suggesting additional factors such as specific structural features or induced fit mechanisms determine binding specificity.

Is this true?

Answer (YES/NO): NO